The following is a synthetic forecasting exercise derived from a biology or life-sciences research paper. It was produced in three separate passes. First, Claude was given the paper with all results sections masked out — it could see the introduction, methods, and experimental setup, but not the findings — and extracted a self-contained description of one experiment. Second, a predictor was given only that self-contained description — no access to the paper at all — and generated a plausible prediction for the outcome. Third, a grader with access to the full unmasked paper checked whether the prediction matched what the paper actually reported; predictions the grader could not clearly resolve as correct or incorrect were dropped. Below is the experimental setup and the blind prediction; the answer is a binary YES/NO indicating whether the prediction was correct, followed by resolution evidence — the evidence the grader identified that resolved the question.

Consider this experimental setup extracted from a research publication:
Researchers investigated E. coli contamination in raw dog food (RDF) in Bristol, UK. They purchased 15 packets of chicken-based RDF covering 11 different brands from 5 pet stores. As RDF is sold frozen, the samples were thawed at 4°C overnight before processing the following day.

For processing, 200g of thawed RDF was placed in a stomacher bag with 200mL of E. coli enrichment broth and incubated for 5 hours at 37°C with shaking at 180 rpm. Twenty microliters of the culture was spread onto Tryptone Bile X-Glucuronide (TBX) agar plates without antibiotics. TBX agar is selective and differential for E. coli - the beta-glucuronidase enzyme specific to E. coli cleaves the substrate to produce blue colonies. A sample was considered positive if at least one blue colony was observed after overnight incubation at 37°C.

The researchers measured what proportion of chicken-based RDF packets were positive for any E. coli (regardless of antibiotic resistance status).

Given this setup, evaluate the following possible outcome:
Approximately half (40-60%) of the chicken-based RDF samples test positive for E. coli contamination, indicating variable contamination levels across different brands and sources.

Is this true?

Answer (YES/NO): NO